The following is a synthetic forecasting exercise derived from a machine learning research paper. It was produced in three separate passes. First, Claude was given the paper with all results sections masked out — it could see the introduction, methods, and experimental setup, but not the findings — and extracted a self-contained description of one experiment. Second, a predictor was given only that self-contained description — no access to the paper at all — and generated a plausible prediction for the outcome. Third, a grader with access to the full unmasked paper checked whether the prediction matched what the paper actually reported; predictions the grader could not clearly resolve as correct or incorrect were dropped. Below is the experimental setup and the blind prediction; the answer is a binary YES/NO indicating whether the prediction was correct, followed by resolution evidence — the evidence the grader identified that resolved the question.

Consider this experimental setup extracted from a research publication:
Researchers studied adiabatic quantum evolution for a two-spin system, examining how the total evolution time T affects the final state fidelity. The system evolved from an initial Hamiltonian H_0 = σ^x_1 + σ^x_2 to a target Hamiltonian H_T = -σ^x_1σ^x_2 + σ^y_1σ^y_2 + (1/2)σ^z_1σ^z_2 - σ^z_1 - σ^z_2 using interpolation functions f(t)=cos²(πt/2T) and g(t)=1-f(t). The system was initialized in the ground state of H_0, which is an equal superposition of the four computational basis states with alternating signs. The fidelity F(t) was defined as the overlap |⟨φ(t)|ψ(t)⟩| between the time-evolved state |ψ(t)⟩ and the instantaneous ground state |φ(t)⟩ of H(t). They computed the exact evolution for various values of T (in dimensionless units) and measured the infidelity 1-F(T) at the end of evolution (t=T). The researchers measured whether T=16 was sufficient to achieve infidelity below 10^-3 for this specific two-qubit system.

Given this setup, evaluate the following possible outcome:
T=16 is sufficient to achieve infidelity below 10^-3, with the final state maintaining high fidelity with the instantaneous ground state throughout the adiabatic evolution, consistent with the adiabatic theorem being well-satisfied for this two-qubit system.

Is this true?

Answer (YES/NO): YES